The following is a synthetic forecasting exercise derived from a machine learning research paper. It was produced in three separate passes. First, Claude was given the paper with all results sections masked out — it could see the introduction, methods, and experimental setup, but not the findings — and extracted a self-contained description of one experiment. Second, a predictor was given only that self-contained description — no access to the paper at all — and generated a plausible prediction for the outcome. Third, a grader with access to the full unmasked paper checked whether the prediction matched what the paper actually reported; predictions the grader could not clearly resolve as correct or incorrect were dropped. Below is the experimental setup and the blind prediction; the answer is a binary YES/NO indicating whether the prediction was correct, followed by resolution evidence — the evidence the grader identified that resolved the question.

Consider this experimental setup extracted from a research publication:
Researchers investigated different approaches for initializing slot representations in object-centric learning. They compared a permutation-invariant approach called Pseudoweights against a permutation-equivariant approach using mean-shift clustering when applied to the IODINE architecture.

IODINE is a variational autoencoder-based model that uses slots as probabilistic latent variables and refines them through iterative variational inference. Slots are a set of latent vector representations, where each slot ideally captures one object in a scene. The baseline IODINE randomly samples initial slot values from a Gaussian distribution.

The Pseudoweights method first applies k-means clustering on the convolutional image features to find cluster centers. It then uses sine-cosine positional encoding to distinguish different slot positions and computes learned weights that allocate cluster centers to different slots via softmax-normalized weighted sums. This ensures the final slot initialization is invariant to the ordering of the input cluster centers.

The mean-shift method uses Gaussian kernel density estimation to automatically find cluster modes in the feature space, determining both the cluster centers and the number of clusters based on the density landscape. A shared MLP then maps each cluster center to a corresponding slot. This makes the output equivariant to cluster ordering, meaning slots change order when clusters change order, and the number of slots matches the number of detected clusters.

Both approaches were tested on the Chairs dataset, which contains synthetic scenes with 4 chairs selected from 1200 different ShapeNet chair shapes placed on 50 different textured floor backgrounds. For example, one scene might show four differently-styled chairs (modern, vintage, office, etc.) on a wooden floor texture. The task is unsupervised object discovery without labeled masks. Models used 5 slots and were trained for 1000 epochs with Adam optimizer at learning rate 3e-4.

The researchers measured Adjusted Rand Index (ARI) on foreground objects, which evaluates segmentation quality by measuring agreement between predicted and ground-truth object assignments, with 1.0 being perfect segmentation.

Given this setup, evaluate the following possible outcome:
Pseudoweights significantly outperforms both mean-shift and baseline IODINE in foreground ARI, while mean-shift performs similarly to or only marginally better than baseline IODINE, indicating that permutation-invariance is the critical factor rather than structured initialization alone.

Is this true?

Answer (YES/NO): NO